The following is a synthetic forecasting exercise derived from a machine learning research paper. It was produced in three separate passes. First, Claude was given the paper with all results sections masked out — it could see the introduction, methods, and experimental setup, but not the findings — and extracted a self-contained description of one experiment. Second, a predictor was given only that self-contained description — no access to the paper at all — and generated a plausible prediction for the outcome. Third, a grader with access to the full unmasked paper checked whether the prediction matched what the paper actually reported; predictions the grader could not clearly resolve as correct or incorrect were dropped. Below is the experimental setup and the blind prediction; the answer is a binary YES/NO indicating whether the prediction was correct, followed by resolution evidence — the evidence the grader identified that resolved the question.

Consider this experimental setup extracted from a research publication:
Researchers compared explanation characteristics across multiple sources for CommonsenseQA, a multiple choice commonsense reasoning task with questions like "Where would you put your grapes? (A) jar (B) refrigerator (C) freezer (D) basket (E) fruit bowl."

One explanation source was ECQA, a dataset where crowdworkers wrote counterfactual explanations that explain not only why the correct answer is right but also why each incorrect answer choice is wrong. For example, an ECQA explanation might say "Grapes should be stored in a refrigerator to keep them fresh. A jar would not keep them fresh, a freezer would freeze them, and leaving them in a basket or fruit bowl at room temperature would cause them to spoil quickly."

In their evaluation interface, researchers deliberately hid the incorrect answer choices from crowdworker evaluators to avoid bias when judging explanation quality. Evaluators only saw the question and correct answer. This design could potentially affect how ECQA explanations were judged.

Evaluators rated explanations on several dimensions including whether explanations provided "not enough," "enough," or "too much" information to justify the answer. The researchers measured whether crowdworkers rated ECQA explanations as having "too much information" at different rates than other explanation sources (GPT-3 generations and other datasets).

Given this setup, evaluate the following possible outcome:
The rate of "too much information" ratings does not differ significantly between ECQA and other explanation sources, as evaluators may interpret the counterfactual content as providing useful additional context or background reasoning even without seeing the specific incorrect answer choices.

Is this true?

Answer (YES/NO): NO